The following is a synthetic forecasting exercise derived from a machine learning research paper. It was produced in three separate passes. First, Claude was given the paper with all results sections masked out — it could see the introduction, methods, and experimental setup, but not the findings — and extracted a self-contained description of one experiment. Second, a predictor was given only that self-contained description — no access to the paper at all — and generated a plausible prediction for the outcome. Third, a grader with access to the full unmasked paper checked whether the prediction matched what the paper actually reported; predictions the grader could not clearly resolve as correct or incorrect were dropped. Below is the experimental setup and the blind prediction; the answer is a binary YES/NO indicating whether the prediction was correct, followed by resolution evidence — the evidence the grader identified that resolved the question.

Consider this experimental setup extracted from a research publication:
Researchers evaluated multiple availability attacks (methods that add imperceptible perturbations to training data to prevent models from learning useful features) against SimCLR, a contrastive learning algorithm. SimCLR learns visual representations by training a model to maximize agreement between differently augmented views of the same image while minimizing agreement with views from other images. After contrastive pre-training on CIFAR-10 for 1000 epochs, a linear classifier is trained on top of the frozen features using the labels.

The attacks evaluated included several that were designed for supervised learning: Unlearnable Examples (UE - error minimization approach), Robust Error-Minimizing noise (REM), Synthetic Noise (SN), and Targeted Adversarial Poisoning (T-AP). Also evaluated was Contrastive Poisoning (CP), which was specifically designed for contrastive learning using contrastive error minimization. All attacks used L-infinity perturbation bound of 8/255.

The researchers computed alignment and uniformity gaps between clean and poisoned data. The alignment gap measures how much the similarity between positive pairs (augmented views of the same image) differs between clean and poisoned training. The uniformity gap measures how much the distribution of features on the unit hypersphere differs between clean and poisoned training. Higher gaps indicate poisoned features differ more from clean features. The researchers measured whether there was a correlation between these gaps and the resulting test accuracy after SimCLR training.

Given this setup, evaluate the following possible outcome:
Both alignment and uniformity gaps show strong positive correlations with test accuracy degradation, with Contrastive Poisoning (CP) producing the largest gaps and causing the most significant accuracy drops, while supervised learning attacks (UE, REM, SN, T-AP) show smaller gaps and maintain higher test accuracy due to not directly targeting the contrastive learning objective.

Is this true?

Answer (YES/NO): NO